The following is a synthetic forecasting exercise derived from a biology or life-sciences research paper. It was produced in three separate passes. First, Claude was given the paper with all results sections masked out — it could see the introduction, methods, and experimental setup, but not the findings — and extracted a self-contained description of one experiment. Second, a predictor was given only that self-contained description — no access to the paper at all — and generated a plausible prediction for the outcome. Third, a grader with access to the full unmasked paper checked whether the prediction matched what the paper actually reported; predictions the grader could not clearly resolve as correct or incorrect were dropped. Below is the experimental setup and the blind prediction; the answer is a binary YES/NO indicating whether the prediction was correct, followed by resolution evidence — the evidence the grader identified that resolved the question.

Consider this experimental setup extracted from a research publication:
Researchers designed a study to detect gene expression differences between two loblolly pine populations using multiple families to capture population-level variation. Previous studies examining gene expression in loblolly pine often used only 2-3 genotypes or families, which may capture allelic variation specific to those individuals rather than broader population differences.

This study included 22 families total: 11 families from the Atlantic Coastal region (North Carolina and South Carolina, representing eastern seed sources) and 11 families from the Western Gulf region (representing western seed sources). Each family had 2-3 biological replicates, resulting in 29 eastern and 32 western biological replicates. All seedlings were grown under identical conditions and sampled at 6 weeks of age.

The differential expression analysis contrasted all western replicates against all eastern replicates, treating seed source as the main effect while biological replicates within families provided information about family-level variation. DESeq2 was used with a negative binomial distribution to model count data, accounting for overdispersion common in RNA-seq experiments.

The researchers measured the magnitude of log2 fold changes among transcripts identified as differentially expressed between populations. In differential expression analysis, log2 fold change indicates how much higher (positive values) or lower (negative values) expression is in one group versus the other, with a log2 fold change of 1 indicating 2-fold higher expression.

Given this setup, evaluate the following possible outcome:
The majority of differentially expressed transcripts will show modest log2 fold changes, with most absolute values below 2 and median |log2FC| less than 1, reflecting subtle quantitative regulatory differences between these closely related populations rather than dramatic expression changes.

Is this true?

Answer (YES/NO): YES